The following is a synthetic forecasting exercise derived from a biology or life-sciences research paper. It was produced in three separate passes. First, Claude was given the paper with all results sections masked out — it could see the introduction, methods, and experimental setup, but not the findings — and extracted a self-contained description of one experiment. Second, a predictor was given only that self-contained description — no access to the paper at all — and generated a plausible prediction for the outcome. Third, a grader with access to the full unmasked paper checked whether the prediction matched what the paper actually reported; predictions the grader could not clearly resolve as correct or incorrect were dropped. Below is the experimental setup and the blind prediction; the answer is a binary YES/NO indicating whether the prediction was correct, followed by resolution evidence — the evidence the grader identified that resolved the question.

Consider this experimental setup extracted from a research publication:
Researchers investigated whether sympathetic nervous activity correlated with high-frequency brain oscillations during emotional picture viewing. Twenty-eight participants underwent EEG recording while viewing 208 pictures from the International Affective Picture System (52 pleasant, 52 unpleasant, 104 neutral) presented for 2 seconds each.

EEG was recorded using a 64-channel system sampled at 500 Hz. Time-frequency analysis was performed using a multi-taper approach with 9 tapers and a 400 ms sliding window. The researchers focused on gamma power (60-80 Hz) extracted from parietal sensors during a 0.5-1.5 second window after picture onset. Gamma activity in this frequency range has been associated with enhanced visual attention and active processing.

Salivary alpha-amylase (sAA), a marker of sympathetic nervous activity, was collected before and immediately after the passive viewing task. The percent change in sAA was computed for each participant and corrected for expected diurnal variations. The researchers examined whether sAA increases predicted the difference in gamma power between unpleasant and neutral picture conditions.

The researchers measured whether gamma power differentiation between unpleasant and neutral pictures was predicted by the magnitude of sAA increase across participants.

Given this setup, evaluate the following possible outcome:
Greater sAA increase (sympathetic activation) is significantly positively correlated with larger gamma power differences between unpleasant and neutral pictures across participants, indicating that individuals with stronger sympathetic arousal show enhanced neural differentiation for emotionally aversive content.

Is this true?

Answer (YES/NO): NO